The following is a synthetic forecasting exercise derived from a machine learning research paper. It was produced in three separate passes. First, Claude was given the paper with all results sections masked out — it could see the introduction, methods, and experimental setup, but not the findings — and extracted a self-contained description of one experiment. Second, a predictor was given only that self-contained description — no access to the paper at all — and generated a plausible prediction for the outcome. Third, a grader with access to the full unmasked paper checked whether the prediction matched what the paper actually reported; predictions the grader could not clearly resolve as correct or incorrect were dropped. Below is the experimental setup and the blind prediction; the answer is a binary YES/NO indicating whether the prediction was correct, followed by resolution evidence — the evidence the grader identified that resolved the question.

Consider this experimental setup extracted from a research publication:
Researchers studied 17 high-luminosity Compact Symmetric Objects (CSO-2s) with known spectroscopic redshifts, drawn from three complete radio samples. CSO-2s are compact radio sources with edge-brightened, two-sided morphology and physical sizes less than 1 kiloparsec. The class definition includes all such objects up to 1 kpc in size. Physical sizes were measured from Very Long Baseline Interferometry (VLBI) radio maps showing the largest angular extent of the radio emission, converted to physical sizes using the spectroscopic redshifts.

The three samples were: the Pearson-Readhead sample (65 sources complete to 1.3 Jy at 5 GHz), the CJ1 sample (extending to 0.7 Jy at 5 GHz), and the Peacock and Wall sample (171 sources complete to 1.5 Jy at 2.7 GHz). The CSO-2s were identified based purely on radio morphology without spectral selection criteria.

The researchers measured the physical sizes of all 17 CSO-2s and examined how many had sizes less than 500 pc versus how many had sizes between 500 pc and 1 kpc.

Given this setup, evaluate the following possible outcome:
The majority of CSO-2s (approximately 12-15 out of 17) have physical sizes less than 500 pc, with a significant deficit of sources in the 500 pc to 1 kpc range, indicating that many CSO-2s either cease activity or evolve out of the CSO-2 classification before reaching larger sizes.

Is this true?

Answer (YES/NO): NO